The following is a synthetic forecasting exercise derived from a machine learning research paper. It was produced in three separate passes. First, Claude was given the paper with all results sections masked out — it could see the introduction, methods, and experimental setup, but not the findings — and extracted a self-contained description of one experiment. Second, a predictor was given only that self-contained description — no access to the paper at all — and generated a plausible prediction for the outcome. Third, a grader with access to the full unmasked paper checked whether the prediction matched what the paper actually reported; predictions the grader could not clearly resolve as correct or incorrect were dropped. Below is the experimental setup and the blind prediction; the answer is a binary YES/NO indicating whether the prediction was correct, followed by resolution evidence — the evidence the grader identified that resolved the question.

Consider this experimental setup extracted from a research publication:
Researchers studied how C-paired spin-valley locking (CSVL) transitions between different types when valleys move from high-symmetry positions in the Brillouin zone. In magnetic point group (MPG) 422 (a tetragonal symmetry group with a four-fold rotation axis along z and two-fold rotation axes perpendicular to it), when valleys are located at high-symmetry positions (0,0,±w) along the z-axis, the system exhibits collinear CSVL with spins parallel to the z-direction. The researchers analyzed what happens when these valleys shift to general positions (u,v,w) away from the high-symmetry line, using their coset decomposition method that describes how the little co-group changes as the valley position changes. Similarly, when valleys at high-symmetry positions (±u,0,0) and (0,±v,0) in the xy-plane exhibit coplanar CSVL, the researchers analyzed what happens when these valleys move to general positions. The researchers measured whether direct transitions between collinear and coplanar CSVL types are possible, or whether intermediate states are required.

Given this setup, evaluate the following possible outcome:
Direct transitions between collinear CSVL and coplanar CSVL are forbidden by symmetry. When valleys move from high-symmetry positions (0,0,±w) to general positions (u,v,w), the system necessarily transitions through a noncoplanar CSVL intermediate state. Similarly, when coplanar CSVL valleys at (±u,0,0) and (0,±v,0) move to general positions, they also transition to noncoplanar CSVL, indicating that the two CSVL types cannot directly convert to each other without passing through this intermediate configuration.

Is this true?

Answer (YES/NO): YES